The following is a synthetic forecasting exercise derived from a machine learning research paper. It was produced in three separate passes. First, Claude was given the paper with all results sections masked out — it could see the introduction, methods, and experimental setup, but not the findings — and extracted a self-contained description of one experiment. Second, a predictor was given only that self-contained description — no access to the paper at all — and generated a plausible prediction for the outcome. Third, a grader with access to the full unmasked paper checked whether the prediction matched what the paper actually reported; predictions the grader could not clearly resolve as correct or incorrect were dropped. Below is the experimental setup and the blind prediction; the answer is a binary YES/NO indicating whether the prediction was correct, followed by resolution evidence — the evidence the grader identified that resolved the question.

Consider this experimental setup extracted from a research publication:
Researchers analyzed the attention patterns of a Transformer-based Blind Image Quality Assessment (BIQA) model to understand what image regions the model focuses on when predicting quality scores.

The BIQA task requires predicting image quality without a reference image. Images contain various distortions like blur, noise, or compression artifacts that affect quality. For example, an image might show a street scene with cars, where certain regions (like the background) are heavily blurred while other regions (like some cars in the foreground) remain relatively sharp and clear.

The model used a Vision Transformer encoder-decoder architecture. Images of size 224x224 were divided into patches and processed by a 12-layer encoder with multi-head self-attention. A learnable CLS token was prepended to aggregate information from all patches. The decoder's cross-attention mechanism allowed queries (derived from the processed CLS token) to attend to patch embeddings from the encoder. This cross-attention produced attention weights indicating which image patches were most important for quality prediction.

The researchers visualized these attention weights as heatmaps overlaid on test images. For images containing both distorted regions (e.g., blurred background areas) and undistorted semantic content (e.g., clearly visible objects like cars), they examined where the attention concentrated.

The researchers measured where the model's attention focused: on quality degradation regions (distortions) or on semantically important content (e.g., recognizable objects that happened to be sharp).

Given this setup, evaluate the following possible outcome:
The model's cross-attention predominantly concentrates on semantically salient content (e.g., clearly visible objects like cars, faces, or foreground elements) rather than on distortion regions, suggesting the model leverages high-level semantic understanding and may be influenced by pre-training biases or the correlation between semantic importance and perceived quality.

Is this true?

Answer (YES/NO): NO